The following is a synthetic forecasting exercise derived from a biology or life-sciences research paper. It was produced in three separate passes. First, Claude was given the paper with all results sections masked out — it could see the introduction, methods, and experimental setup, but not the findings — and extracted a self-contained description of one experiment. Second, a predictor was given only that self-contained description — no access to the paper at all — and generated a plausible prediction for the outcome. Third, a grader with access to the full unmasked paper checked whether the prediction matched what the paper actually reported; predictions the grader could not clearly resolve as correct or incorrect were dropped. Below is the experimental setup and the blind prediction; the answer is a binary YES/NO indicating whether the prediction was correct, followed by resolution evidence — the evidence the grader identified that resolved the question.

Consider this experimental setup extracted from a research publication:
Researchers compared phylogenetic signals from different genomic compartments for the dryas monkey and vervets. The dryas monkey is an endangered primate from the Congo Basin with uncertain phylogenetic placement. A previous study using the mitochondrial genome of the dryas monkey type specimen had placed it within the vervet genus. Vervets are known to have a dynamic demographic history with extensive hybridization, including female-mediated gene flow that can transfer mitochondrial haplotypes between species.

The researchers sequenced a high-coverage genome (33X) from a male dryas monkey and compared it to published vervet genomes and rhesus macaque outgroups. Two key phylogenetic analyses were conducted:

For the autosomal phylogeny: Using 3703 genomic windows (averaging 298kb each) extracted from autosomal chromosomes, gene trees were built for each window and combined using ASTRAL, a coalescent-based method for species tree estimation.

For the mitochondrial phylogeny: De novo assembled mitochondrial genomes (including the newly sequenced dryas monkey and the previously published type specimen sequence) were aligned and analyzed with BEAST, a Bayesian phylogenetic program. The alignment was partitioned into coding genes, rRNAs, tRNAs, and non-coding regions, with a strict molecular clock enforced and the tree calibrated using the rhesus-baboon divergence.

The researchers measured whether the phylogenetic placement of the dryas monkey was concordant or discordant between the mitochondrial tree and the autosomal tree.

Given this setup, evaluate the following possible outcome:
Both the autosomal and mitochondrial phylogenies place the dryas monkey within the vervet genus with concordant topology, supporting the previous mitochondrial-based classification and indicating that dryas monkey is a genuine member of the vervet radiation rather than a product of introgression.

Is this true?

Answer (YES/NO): NO